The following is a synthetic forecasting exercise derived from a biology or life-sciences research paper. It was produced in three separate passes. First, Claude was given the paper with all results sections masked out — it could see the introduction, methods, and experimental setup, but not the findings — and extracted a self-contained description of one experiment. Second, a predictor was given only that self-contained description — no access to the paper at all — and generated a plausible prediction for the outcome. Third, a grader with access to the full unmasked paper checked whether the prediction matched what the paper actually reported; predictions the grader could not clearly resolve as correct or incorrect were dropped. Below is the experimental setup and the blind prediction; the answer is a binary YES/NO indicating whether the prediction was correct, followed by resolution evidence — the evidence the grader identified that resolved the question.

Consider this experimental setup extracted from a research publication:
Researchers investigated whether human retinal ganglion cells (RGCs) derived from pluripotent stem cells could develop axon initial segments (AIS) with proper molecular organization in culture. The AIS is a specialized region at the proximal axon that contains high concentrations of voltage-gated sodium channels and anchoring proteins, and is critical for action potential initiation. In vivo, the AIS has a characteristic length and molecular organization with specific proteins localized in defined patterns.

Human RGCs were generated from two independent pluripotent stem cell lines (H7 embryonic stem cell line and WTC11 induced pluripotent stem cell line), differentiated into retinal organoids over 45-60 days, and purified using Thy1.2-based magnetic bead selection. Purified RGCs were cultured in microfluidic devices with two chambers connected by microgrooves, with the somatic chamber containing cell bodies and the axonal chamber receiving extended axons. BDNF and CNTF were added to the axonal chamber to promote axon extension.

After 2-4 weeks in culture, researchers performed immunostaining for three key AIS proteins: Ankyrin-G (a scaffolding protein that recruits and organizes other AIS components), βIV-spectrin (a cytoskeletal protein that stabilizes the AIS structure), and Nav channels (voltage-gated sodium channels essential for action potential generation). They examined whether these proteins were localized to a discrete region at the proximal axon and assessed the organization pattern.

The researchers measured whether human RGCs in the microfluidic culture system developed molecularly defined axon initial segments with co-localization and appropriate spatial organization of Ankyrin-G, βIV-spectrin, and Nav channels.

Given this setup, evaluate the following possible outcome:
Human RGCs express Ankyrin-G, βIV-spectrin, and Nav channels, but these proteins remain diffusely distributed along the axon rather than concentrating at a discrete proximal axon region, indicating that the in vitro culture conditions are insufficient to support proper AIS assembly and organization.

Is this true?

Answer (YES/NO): NO